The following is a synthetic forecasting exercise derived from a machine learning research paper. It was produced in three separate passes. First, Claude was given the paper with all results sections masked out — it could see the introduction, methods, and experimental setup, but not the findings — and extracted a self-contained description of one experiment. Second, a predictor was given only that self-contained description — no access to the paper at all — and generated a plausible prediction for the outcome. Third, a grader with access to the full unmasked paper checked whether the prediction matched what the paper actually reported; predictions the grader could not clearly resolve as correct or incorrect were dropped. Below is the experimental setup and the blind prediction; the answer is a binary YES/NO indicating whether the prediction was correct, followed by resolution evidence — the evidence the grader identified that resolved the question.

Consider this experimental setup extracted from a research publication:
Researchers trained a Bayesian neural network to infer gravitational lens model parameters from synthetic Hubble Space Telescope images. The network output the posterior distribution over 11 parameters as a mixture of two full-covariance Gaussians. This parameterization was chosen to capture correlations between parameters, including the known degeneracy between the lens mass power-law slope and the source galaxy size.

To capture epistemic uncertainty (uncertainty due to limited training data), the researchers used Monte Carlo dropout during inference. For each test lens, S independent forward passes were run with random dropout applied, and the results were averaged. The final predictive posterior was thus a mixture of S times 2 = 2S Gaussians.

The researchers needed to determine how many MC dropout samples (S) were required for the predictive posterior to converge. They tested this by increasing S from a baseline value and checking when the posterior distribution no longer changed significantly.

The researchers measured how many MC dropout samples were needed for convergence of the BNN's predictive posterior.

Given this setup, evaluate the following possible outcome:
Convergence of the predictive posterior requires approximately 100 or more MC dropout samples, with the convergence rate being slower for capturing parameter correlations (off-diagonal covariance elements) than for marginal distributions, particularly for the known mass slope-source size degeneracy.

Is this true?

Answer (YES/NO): NO